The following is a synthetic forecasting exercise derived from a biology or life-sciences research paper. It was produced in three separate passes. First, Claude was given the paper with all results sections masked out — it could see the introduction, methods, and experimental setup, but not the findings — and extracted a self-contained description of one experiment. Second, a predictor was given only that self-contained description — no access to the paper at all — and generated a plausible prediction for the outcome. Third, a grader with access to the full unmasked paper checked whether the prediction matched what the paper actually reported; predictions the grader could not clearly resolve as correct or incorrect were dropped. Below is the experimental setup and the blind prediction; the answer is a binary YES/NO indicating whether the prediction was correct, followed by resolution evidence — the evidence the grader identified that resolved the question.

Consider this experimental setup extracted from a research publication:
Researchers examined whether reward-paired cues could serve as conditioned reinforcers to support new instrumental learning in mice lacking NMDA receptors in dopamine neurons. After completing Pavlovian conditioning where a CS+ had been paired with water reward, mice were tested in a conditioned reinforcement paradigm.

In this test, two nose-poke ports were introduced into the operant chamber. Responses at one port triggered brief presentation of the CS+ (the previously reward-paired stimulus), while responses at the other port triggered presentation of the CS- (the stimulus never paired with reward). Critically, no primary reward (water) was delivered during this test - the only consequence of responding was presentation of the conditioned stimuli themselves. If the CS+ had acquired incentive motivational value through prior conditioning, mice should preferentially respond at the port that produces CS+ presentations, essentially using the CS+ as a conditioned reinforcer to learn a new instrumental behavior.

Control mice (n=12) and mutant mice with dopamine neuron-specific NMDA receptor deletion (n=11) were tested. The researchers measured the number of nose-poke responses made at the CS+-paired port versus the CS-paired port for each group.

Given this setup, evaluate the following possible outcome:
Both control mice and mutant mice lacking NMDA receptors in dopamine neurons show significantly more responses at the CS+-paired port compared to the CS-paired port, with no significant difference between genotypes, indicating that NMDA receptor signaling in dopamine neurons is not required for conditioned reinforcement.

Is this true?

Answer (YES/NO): NO